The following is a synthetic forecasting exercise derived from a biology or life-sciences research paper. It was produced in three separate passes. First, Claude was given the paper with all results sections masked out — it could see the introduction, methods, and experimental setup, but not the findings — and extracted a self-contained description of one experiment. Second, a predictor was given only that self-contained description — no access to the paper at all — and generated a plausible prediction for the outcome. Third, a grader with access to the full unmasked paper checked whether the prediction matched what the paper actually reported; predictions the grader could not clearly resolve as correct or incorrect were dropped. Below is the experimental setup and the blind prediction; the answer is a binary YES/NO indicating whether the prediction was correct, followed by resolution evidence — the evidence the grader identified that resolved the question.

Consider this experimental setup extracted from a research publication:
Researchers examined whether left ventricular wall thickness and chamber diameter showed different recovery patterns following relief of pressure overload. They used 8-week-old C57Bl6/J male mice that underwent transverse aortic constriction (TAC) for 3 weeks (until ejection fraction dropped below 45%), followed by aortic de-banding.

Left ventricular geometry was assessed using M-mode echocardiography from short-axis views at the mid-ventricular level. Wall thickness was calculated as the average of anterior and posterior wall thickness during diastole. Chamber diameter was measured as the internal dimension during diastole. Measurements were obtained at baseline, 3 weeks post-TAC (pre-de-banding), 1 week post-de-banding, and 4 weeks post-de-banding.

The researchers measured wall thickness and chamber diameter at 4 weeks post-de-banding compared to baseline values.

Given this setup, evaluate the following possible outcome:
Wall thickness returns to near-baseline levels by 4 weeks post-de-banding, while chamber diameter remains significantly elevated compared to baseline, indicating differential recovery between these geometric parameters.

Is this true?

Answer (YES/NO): NO